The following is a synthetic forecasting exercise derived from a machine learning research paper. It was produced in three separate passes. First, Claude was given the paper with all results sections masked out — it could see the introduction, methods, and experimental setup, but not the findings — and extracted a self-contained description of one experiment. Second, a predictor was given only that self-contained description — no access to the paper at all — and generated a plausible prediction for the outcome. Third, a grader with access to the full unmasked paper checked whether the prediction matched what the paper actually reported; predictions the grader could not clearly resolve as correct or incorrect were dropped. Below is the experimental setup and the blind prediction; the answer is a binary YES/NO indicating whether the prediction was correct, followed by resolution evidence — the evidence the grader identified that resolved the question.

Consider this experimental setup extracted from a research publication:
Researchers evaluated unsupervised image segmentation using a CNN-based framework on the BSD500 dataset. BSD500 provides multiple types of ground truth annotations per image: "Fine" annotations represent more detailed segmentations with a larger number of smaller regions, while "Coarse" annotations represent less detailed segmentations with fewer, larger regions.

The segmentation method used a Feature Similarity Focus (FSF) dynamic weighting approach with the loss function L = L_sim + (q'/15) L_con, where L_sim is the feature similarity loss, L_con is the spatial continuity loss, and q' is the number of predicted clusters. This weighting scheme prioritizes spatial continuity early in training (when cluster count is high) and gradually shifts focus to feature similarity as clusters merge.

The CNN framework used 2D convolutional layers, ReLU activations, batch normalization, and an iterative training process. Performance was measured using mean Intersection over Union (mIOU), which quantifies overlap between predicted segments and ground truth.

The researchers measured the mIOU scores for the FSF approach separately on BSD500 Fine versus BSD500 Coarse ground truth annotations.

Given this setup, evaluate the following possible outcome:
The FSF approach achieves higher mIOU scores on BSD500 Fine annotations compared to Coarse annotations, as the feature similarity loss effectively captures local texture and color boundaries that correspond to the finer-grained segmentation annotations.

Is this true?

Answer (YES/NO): NO